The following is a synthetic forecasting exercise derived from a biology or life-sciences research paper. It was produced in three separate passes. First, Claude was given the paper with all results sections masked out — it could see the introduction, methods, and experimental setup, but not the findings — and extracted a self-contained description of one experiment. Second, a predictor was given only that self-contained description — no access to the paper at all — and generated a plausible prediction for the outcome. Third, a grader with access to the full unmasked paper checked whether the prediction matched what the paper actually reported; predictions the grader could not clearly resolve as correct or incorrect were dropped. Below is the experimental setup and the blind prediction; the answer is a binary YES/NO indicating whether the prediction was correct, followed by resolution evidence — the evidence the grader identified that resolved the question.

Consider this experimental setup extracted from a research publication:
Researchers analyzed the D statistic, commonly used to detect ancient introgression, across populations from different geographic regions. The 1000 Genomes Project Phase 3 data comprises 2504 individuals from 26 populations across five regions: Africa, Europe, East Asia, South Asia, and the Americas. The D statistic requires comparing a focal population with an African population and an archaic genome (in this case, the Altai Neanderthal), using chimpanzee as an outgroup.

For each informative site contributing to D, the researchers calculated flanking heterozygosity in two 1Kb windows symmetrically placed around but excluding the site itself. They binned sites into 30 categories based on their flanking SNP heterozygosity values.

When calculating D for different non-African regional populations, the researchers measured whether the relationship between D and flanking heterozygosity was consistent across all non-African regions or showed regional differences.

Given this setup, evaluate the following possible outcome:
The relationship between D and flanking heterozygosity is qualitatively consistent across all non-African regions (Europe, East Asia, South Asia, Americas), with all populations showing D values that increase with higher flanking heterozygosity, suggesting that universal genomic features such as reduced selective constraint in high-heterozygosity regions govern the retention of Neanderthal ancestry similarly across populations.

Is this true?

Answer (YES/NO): NO